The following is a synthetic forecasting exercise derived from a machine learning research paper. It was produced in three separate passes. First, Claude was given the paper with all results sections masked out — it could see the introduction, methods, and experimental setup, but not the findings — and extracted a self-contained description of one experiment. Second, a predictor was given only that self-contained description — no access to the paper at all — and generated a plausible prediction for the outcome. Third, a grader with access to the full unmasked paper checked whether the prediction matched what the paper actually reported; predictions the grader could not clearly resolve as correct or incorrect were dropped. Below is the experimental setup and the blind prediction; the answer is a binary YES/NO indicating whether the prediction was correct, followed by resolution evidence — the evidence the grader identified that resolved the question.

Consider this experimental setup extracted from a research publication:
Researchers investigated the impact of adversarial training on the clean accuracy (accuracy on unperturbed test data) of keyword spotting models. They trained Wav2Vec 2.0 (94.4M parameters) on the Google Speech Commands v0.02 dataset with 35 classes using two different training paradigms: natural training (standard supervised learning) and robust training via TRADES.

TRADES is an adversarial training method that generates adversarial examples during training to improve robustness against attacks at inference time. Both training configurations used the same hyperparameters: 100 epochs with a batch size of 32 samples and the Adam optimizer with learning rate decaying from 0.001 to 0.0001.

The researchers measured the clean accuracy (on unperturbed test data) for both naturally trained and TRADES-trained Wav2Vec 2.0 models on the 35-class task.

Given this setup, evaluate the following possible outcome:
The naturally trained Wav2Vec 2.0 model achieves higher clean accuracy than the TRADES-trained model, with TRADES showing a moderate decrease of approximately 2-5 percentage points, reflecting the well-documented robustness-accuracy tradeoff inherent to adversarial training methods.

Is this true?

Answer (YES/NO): NO